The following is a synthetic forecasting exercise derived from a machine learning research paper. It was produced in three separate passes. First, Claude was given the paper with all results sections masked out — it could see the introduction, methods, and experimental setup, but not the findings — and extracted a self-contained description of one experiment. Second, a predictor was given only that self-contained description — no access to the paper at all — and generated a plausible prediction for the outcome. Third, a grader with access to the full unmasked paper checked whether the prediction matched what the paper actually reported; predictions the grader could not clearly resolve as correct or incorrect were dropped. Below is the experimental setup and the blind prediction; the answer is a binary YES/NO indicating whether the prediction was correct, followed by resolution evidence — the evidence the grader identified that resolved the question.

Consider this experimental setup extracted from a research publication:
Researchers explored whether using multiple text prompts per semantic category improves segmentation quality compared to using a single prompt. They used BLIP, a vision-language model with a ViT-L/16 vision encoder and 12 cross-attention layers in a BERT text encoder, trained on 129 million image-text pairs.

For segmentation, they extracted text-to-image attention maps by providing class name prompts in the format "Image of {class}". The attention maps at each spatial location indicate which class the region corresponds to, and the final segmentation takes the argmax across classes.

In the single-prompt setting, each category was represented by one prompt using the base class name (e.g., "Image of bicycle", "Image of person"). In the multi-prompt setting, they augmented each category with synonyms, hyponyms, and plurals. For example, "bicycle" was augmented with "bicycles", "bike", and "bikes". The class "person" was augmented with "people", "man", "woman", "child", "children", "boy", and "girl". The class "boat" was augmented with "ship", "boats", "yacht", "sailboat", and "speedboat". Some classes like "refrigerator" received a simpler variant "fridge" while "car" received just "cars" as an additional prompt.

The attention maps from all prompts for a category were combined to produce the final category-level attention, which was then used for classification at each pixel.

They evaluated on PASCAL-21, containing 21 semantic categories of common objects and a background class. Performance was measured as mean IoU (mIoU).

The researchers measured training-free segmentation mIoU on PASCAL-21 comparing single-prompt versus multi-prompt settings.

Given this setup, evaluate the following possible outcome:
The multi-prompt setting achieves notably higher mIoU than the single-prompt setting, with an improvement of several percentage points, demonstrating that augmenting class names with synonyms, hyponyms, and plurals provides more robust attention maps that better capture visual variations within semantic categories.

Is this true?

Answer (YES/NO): NO